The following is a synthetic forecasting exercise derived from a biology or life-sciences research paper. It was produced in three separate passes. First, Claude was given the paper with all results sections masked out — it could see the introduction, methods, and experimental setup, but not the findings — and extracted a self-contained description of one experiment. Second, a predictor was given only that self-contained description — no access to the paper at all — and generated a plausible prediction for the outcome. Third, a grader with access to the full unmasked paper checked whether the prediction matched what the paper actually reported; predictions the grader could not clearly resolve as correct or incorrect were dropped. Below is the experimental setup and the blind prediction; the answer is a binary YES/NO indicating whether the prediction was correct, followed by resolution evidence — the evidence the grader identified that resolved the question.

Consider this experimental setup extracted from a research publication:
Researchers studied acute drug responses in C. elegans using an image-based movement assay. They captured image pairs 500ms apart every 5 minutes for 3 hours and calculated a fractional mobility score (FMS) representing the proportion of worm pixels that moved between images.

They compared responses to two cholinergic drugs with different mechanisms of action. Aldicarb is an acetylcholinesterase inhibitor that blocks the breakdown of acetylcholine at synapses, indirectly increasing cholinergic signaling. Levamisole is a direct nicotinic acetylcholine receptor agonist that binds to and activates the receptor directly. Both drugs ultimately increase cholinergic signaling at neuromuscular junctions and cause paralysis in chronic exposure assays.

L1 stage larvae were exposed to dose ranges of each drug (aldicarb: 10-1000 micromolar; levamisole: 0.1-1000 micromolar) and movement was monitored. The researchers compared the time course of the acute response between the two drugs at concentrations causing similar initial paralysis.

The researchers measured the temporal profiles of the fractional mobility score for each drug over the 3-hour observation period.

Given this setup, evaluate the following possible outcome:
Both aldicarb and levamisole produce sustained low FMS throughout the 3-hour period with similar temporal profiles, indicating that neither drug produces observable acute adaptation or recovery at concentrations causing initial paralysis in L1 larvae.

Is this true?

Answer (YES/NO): NO